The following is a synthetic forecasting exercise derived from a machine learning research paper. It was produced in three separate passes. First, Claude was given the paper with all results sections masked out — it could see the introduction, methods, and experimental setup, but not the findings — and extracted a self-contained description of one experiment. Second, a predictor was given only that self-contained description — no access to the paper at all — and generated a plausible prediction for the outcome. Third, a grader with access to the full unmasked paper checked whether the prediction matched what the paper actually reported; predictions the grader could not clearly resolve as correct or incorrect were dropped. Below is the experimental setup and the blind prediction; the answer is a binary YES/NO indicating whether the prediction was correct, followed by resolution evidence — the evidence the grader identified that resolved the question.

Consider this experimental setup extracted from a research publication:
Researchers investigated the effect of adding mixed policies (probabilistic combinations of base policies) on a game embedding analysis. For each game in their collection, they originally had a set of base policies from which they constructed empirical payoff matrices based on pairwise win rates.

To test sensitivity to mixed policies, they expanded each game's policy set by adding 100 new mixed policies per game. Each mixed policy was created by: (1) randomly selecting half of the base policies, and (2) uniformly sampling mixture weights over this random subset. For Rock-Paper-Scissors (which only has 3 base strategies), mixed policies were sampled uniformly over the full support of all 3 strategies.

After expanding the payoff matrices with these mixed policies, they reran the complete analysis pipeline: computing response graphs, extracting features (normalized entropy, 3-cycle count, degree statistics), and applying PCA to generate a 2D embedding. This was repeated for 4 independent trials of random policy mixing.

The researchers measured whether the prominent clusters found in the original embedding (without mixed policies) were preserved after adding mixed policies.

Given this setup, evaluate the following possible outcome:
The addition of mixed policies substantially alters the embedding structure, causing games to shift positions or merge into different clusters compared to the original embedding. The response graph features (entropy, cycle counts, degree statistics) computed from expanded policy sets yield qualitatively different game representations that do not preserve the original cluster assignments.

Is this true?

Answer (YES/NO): NO